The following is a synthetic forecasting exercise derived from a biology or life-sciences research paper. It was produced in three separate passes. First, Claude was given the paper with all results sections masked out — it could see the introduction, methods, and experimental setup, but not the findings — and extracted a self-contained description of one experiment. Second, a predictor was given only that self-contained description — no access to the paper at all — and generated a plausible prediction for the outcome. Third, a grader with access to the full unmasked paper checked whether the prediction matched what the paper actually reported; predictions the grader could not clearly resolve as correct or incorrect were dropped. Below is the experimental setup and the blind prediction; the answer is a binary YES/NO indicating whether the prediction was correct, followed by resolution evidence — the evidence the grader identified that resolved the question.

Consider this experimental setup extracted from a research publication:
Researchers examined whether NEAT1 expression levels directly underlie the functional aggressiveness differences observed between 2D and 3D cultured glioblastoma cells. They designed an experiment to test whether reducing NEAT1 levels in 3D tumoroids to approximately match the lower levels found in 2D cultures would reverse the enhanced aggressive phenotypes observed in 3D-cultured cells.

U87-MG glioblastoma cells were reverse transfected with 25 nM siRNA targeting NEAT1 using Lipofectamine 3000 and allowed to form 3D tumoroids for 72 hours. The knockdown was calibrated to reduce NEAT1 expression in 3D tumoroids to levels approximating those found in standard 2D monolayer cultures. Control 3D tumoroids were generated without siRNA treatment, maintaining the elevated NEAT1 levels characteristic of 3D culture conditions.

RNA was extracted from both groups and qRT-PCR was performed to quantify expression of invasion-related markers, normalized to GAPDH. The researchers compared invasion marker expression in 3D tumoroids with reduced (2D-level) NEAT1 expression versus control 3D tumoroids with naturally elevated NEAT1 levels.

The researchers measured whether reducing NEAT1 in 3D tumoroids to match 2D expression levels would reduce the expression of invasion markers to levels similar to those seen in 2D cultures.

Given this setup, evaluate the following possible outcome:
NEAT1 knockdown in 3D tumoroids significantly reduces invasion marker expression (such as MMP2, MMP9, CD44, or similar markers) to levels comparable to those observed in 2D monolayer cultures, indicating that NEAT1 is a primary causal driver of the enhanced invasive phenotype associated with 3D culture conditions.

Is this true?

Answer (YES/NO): YES